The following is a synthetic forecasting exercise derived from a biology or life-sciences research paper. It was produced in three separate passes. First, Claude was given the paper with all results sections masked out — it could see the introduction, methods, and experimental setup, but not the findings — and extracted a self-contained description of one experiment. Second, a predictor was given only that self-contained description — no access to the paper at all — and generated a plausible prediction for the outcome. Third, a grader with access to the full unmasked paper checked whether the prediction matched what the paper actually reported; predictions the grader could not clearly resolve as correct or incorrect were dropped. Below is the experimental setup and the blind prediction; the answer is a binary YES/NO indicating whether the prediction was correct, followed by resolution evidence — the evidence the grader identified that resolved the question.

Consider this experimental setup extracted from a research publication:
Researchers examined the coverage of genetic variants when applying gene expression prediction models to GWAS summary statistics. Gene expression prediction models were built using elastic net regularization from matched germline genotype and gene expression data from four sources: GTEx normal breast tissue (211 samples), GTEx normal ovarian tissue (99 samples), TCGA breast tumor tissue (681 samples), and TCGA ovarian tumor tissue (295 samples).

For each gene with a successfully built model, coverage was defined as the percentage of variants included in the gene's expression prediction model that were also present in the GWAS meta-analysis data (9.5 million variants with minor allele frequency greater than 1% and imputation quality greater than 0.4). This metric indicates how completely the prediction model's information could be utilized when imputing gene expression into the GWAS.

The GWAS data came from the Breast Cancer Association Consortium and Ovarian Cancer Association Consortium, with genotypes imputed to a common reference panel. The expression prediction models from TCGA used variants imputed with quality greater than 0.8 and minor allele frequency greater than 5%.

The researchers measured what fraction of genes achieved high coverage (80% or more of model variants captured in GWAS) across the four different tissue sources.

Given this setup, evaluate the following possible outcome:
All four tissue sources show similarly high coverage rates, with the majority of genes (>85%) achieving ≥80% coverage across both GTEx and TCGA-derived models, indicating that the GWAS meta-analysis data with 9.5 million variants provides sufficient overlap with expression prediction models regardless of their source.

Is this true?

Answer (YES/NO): YES